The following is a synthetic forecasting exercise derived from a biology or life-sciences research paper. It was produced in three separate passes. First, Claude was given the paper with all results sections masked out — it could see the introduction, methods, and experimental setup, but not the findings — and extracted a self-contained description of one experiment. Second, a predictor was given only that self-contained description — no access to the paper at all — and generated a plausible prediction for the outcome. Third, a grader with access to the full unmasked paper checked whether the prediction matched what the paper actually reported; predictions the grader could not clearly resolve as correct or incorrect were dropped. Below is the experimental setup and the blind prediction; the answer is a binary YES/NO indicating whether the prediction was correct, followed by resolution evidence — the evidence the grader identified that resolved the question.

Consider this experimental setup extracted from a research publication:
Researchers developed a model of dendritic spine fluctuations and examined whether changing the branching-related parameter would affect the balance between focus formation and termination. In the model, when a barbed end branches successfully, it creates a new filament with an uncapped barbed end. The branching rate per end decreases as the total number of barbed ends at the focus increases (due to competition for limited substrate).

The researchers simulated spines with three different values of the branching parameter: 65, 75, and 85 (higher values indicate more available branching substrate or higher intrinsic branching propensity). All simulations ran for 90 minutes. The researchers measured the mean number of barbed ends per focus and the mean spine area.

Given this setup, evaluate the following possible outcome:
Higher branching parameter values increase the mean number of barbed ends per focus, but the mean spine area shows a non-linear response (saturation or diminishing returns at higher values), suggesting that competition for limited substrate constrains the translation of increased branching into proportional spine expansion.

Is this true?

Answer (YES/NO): NO